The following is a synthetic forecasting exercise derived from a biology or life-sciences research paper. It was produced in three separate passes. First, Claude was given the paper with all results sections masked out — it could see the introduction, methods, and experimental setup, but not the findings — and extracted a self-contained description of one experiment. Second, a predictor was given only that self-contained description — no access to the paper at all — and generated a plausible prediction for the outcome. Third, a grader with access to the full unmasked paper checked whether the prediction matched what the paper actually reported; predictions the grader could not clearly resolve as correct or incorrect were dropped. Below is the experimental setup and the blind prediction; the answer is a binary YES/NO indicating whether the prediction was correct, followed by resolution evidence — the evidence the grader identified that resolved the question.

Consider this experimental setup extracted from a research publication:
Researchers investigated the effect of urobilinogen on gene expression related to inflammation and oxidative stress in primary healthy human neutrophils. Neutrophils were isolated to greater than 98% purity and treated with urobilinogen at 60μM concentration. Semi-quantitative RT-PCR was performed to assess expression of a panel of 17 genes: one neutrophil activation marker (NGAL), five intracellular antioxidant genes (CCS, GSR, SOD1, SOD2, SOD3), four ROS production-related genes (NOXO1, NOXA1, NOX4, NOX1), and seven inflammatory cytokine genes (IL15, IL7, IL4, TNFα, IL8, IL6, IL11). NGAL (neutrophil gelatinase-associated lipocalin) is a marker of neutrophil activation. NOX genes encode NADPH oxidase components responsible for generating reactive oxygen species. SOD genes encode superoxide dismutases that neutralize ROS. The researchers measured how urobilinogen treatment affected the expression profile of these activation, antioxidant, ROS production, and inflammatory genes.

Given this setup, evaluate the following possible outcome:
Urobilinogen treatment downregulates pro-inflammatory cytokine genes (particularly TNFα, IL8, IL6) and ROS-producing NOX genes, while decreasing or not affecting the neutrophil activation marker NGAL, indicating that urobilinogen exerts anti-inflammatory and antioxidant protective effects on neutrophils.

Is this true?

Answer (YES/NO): NO